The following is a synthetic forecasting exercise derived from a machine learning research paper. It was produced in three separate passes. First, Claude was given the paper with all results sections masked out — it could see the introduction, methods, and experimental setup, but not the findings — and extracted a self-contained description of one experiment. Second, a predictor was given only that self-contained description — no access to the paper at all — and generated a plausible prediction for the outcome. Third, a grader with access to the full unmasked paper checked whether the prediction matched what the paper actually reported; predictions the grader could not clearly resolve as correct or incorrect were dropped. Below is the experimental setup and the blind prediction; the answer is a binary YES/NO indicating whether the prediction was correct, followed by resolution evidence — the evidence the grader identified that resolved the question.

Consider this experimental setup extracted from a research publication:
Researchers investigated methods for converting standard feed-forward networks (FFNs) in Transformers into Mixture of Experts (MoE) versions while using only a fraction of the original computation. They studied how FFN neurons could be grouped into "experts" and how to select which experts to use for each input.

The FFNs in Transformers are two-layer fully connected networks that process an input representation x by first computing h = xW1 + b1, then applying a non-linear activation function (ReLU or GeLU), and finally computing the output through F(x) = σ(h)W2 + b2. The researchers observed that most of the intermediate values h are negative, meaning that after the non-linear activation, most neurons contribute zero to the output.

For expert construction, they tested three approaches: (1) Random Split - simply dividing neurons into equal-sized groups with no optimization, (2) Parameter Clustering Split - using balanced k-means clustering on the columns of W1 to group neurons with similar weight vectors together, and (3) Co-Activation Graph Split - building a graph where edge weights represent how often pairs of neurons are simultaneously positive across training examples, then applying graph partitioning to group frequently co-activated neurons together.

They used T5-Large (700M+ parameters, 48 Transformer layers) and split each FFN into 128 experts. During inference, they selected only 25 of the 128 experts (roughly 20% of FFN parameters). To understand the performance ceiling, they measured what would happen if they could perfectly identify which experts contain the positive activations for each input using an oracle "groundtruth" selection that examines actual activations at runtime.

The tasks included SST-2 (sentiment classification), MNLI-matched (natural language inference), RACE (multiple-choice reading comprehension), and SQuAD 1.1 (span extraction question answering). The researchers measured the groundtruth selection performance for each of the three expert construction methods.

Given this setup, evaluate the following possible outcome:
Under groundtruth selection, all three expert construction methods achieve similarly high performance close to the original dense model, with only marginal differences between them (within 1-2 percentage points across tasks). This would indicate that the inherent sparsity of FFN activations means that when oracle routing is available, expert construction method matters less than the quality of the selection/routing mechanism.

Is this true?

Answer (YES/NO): YES